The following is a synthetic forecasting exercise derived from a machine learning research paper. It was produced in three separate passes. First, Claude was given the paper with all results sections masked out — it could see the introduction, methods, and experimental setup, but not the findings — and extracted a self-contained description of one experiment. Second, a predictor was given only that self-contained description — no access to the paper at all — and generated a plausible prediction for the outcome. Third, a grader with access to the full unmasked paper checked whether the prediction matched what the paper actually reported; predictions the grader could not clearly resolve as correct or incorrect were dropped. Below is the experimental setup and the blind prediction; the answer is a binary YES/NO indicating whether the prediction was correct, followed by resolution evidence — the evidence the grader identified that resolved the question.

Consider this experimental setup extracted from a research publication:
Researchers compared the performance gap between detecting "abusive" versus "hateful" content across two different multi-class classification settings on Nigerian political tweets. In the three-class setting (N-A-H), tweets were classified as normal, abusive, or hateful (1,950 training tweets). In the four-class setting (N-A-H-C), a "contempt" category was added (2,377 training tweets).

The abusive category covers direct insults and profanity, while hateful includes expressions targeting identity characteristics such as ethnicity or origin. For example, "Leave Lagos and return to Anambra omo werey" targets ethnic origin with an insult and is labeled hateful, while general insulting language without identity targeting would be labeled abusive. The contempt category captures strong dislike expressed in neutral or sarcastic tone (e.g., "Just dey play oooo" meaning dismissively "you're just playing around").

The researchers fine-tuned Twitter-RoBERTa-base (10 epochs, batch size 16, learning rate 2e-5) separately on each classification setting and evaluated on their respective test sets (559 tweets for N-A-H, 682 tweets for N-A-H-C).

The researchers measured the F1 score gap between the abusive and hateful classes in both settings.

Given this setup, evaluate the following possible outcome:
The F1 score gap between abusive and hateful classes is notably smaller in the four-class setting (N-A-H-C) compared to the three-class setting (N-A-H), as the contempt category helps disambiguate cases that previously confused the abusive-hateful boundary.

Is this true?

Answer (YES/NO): NO